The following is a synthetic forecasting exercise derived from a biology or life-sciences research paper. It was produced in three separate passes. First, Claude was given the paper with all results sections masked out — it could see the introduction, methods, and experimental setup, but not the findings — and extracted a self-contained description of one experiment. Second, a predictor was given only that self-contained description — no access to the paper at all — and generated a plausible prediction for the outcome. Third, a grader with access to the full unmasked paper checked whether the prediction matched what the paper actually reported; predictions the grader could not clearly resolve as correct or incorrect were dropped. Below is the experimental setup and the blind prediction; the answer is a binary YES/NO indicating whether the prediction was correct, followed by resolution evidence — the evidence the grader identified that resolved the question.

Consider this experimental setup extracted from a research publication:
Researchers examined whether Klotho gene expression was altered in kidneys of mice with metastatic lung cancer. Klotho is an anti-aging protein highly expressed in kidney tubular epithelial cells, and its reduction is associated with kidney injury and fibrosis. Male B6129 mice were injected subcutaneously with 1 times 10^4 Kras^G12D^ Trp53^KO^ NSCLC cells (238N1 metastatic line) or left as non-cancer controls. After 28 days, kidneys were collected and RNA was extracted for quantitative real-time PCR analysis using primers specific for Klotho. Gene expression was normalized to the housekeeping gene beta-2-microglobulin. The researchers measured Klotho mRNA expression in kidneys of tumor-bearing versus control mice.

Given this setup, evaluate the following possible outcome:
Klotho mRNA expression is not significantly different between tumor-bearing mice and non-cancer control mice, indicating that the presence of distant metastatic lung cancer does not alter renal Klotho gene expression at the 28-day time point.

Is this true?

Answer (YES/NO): NO